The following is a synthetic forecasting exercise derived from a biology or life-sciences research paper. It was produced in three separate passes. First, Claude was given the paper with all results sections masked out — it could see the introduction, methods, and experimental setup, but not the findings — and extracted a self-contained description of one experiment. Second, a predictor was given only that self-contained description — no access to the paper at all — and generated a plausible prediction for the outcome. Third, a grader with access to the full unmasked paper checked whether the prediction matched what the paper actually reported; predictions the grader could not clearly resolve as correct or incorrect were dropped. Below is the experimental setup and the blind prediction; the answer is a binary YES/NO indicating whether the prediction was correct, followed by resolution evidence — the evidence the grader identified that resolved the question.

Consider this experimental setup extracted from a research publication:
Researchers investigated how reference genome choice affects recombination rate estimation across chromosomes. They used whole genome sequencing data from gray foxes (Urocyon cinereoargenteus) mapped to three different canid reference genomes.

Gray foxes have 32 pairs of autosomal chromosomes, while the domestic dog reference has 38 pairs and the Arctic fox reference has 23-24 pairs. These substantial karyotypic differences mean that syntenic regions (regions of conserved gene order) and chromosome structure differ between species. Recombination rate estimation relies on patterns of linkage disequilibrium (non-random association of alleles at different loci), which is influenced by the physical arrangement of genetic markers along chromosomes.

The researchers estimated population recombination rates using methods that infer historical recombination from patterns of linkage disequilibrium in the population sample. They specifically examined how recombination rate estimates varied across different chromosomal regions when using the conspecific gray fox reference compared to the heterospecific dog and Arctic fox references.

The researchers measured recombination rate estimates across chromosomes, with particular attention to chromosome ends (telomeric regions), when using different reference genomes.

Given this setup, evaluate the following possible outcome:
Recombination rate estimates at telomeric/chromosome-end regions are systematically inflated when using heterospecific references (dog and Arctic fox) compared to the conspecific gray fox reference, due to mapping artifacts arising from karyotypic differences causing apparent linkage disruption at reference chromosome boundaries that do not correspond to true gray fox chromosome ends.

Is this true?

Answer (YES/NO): YES